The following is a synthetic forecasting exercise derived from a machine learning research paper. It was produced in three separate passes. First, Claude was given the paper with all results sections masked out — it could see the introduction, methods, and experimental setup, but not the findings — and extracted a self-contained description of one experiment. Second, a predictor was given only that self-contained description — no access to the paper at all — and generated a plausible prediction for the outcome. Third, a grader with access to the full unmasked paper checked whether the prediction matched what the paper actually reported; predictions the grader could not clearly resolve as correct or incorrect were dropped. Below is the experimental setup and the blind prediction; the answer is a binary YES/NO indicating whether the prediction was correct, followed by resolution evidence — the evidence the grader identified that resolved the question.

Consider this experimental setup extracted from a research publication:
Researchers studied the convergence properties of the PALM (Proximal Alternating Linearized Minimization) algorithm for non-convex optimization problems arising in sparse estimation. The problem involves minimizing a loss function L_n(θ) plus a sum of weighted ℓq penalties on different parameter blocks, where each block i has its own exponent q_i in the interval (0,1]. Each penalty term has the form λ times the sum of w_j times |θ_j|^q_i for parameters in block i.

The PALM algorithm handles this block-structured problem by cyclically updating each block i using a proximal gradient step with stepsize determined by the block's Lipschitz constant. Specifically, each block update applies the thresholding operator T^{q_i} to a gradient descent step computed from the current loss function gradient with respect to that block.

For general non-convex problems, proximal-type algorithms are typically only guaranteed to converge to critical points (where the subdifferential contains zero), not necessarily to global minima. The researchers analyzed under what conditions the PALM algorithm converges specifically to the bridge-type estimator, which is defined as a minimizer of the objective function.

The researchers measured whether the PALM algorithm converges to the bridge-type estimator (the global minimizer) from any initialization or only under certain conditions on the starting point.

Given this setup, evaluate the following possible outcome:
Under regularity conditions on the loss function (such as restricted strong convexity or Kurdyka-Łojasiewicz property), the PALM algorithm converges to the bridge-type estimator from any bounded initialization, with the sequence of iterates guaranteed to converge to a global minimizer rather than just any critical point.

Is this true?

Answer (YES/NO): NO